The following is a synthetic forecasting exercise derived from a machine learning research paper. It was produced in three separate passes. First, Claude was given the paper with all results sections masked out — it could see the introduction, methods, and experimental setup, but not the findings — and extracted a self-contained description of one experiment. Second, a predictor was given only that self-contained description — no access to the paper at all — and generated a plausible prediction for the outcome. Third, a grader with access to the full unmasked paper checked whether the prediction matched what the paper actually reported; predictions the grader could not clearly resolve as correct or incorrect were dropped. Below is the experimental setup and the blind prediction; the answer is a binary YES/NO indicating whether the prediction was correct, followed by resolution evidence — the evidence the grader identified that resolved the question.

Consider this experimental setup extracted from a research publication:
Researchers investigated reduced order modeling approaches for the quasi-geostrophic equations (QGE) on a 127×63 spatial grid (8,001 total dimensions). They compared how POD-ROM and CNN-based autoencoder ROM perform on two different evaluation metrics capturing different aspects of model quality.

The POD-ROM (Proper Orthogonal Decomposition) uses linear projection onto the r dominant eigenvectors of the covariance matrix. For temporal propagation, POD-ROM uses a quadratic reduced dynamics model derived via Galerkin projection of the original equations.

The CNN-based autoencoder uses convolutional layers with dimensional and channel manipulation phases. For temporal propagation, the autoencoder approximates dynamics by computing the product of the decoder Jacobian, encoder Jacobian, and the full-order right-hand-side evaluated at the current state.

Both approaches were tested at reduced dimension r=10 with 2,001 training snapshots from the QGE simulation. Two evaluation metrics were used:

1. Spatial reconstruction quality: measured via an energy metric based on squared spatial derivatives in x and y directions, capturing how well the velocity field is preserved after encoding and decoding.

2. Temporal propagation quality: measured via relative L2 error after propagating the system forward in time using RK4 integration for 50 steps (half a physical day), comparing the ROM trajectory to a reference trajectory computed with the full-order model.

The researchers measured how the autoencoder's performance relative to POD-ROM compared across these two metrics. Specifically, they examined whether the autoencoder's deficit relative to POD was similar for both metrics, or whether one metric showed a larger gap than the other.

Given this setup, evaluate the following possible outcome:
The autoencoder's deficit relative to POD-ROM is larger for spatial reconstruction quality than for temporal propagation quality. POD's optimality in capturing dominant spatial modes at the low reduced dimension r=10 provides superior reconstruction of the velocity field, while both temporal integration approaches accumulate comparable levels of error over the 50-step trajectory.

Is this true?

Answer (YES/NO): NO